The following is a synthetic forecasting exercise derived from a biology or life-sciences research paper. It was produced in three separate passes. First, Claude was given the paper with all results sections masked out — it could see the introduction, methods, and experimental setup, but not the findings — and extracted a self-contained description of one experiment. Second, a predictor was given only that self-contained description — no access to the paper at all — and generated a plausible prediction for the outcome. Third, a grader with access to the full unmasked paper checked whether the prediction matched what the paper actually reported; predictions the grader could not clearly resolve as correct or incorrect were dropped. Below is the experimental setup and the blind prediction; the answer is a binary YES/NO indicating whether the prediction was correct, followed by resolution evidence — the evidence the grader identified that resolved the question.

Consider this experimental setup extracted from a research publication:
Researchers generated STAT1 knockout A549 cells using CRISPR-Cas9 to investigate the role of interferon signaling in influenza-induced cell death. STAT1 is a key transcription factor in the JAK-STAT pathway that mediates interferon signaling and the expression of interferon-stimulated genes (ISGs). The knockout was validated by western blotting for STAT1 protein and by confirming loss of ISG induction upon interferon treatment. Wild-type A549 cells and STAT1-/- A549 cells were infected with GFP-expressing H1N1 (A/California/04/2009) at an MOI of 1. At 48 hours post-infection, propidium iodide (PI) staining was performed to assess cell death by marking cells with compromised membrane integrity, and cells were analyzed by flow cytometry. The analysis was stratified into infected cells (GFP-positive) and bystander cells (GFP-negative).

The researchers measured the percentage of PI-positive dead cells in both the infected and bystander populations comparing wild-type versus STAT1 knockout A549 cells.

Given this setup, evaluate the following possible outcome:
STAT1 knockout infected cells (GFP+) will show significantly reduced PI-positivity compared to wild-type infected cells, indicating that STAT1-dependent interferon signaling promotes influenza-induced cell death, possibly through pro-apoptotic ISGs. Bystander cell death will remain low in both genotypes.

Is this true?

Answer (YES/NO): NO